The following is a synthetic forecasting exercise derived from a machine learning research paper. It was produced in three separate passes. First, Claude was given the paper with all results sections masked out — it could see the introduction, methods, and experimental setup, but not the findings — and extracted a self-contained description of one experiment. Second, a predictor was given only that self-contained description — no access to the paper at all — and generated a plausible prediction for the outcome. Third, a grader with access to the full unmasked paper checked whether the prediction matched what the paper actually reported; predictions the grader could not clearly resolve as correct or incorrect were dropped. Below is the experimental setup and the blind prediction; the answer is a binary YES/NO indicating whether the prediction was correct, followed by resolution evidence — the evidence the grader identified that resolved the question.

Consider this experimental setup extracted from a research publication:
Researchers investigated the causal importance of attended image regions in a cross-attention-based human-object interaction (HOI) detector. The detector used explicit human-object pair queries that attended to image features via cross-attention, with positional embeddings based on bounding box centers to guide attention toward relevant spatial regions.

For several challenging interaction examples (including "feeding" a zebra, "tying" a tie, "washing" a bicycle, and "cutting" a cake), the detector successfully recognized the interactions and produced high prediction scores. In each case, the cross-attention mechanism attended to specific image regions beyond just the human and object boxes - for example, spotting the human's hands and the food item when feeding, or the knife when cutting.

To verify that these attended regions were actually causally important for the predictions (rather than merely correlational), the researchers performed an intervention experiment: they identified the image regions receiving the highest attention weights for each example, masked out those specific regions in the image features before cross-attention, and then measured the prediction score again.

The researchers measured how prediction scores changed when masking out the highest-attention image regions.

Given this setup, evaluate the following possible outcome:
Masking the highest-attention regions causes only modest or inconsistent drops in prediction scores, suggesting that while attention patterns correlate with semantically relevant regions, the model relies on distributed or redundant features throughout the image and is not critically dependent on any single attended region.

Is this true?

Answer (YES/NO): NO